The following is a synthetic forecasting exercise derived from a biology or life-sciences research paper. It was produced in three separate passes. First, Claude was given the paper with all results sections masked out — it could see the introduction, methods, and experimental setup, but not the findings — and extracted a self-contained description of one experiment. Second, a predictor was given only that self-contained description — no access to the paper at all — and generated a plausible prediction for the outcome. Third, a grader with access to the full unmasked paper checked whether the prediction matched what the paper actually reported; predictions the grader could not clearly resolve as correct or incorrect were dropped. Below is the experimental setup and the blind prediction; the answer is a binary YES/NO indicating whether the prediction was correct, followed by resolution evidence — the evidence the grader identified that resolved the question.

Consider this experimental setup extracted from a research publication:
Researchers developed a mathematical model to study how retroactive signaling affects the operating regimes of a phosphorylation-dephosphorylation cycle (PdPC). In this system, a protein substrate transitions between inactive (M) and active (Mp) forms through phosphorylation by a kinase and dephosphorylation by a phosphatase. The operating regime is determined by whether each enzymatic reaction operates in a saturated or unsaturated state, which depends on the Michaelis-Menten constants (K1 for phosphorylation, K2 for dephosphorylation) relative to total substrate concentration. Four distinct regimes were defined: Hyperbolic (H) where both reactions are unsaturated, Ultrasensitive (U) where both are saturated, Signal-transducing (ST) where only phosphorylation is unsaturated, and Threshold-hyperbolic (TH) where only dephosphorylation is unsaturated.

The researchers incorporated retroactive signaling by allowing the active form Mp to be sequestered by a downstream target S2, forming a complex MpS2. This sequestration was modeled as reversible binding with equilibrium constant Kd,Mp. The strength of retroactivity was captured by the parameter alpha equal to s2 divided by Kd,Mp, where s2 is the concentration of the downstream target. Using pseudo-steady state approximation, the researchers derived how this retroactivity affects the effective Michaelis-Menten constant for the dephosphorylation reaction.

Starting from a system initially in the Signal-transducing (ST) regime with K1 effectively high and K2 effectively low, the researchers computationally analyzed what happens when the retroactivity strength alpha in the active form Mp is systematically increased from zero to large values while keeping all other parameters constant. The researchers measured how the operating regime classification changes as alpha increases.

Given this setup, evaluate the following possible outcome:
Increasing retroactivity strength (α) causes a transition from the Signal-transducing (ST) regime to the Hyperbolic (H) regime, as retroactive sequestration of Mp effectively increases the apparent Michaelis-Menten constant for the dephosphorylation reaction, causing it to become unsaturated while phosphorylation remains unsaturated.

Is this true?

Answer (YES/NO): NO